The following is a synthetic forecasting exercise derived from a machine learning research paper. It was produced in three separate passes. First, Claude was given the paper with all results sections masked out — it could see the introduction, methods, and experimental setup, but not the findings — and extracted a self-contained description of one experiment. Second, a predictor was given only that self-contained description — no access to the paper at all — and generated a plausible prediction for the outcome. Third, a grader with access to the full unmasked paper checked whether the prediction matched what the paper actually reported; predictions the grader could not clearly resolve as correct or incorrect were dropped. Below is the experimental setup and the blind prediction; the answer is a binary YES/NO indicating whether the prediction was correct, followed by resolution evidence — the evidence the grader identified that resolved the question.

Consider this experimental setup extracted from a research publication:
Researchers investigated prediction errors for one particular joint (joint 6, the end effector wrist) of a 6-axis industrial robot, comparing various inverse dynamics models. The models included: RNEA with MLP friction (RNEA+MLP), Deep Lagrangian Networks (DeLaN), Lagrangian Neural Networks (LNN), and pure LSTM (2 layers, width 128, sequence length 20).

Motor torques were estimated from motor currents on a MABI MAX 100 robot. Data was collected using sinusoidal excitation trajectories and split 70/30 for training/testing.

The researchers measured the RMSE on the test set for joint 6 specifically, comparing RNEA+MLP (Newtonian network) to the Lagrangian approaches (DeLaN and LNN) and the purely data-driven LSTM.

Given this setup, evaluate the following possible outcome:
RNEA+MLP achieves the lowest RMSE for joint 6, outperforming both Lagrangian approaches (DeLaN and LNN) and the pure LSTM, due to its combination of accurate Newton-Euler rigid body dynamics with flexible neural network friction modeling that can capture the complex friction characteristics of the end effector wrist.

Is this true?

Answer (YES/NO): NO